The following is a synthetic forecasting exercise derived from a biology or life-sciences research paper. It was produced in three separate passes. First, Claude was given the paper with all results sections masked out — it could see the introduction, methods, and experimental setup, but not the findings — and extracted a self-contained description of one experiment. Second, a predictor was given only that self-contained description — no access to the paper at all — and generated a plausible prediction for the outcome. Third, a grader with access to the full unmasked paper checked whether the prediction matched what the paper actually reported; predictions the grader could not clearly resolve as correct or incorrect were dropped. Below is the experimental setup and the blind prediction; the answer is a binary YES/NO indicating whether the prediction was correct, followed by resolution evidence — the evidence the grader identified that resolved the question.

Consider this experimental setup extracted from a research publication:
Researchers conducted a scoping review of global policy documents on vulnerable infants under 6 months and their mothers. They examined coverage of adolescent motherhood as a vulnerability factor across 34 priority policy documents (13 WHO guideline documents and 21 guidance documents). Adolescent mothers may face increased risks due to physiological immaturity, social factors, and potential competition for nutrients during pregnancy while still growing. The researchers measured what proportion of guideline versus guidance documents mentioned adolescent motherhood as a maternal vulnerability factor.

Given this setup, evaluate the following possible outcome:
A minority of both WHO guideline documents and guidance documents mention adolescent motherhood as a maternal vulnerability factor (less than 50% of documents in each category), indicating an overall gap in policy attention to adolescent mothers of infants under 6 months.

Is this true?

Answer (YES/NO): YES